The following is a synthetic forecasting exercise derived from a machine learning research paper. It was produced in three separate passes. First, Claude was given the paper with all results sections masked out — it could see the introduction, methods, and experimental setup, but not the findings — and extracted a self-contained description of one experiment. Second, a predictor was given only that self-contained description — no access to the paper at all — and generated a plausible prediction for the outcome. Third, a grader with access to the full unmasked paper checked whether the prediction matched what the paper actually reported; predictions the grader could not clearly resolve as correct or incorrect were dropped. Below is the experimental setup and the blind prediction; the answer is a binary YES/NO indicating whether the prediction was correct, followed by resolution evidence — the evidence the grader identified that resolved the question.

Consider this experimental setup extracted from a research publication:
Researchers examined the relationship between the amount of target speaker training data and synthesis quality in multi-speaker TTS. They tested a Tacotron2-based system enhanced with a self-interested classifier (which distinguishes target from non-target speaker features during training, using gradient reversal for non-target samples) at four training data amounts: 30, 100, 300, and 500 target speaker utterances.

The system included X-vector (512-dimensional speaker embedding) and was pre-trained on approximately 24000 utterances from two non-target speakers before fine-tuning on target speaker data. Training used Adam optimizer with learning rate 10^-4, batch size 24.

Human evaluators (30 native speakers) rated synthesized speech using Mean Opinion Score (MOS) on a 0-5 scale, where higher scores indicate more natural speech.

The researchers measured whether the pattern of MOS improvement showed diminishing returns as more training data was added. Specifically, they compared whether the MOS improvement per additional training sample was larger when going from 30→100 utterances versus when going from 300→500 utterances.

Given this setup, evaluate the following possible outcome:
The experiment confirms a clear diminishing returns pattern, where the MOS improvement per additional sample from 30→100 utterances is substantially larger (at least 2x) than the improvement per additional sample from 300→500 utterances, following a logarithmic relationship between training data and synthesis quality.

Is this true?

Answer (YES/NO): YES